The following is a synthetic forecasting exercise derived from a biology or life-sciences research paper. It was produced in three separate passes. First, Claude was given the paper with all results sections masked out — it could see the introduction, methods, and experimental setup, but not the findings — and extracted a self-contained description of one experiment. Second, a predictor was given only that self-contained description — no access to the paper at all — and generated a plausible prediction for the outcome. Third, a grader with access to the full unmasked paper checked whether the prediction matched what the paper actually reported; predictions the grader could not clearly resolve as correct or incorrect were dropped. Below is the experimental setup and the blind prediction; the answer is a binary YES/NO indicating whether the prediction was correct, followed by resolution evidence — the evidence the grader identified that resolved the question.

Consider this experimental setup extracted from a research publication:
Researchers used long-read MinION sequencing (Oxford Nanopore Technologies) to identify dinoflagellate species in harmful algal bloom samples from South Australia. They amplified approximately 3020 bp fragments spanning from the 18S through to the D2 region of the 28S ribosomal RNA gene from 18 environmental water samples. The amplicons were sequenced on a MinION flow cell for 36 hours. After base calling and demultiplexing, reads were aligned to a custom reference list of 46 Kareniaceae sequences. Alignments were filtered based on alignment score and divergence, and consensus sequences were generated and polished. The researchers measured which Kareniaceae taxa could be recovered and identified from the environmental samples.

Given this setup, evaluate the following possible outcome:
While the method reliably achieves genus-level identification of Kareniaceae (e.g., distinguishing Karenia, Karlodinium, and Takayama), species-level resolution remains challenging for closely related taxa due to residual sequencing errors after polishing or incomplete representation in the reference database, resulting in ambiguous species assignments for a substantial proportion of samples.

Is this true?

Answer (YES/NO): NO